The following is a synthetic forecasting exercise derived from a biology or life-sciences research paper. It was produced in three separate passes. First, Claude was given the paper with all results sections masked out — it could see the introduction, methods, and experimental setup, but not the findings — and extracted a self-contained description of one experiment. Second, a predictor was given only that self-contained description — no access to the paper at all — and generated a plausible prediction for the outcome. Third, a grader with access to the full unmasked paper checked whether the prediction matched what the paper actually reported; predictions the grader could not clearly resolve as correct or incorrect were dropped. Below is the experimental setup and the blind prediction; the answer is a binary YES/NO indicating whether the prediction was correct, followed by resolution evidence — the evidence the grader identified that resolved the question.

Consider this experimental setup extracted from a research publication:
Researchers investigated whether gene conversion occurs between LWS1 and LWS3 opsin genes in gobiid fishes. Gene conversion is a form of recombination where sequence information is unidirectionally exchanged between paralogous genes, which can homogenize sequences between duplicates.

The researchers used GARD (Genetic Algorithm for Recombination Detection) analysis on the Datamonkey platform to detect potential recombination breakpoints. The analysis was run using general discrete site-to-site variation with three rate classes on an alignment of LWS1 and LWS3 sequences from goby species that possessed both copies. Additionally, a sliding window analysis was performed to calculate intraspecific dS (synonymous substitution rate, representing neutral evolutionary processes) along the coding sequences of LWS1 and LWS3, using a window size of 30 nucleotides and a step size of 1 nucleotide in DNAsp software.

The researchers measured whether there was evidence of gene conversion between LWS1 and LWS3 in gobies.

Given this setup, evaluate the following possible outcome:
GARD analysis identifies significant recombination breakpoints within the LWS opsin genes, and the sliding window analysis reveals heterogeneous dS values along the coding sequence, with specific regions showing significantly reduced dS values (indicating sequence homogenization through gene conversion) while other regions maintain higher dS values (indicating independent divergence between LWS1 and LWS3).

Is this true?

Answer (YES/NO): NO